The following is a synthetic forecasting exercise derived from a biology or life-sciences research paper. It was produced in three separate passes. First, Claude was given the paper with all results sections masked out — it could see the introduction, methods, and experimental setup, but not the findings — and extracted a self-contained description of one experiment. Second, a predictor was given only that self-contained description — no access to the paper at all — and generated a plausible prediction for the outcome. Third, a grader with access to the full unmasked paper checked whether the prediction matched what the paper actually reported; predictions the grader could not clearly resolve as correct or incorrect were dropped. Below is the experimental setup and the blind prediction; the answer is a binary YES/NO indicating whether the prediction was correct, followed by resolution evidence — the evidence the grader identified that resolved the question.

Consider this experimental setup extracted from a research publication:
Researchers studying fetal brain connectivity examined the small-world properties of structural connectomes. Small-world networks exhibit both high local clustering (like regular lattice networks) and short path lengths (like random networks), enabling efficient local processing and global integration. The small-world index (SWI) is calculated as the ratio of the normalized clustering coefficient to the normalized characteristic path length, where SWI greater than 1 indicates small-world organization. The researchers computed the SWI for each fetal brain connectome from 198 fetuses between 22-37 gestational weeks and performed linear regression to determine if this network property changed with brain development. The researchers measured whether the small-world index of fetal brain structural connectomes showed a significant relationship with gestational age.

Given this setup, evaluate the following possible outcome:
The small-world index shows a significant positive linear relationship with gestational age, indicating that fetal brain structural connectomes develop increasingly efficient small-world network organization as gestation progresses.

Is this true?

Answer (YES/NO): NO